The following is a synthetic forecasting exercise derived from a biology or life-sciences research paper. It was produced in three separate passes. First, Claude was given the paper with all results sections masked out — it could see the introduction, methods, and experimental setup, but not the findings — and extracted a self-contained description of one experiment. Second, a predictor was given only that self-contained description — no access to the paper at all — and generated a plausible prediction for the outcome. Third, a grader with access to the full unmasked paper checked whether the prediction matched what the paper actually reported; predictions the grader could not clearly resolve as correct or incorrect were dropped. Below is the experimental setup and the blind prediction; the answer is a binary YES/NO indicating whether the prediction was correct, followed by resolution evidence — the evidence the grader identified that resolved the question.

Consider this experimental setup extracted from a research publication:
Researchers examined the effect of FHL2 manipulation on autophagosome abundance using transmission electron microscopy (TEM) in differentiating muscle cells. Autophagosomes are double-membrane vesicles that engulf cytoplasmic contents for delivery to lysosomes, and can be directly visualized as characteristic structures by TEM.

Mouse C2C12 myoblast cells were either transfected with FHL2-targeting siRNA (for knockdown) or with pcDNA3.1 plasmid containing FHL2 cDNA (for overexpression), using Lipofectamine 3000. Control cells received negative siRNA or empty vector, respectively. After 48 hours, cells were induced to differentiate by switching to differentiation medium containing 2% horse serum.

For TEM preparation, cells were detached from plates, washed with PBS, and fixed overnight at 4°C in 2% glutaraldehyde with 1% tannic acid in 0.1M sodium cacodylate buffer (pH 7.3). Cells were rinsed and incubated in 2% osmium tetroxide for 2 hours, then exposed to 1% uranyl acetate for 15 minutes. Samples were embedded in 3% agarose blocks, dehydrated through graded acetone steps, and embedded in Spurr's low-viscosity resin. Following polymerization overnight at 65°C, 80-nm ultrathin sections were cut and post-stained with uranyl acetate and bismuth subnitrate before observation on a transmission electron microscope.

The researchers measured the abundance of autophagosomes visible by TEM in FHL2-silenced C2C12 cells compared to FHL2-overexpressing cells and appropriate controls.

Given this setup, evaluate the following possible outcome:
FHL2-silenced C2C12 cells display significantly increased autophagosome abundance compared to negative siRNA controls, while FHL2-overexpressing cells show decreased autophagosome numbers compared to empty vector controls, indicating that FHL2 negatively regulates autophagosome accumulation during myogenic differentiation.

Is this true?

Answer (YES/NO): NO